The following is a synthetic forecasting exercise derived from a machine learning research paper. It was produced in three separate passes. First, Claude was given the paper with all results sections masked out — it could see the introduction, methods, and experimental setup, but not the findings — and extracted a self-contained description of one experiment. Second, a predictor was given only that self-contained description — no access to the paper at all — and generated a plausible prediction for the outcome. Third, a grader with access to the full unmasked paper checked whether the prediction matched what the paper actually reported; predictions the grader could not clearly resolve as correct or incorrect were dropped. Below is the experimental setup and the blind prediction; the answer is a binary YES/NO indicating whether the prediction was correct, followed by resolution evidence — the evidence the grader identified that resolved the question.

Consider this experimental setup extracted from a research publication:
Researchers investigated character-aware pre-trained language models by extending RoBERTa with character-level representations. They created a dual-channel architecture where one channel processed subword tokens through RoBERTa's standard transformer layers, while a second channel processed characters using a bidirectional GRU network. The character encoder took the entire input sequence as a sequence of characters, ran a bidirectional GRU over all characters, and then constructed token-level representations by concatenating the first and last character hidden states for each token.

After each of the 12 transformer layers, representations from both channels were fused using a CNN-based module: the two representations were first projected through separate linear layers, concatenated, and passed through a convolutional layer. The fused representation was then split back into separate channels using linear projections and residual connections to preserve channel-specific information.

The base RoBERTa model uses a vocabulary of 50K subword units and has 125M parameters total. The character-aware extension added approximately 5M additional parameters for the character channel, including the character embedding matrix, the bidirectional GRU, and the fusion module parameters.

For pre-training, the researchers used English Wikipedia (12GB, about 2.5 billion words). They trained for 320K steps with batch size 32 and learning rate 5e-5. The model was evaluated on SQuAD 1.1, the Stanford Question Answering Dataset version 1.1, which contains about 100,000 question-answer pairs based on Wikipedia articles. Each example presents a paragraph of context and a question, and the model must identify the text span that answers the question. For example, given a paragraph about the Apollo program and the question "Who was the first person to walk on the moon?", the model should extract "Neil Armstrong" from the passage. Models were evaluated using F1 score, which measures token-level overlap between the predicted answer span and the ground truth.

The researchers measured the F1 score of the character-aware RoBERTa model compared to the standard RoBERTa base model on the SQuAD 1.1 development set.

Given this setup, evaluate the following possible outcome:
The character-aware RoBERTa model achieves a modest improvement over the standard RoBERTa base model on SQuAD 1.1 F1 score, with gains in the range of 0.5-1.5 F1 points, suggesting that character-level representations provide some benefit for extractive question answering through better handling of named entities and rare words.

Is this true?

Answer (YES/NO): NO